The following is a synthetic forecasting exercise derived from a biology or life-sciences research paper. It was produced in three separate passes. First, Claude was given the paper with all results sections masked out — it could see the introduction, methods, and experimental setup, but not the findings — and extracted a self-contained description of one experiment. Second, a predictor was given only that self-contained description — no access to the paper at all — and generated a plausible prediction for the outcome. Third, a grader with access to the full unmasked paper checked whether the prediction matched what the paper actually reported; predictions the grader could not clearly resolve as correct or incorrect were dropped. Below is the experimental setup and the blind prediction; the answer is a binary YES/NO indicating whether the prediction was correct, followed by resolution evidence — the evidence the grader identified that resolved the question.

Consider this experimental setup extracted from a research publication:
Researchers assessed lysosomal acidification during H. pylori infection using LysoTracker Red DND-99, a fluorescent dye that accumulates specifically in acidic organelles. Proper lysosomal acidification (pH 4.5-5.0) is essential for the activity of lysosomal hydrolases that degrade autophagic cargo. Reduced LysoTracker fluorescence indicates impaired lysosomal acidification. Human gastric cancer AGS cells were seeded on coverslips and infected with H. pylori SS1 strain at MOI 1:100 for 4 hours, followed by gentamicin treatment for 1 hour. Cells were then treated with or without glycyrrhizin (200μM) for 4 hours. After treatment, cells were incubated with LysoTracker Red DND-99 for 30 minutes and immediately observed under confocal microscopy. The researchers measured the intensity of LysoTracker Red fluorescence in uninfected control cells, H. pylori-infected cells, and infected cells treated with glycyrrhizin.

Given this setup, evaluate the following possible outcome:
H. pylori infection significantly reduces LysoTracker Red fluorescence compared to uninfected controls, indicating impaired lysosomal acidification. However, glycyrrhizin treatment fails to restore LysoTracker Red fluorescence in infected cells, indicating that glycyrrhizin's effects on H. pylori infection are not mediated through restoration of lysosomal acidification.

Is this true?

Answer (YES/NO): NO